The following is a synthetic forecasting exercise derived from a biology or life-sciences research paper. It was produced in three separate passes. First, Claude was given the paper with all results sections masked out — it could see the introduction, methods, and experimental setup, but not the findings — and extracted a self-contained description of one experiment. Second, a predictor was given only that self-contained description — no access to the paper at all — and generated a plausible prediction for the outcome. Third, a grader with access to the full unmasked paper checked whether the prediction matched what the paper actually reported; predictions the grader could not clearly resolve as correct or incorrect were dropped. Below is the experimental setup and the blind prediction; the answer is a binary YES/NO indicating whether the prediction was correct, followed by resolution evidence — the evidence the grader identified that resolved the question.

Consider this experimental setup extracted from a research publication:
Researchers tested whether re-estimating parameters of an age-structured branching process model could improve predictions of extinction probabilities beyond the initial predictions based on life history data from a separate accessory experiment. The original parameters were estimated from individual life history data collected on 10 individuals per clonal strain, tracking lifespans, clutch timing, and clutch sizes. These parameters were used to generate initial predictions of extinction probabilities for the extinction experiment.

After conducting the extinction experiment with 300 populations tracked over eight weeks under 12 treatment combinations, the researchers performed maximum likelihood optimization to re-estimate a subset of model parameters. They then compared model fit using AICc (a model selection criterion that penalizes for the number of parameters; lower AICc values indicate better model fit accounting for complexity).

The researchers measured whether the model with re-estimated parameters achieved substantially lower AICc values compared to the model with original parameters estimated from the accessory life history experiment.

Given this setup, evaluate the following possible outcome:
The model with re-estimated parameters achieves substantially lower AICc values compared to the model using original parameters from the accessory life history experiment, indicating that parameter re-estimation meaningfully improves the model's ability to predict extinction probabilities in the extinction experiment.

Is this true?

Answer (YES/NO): NO